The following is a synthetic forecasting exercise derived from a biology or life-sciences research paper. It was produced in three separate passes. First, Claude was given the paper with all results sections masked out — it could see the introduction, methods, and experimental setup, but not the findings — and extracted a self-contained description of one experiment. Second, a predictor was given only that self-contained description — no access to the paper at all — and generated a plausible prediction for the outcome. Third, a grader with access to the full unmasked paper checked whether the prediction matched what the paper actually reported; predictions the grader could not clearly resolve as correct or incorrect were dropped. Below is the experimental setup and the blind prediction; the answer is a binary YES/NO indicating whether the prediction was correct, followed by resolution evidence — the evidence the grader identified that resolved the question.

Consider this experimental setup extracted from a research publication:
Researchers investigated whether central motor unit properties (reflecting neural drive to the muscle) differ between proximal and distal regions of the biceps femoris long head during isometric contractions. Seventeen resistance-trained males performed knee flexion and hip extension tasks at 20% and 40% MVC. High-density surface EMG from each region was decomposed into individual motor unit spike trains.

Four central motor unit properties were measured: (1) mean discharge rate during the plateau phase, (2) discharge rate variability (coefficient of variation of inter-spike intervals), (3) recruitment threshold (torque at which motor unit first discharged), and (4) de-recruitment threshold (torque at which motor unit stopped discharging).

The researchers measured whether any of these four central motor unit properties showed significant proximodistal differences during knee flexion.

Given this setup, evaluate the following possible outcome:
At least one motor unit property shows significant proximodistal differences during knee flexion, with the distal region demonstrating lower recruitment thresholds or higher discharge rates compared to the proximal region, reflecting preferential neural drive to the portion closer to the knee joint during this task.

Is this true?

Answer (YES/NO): NO